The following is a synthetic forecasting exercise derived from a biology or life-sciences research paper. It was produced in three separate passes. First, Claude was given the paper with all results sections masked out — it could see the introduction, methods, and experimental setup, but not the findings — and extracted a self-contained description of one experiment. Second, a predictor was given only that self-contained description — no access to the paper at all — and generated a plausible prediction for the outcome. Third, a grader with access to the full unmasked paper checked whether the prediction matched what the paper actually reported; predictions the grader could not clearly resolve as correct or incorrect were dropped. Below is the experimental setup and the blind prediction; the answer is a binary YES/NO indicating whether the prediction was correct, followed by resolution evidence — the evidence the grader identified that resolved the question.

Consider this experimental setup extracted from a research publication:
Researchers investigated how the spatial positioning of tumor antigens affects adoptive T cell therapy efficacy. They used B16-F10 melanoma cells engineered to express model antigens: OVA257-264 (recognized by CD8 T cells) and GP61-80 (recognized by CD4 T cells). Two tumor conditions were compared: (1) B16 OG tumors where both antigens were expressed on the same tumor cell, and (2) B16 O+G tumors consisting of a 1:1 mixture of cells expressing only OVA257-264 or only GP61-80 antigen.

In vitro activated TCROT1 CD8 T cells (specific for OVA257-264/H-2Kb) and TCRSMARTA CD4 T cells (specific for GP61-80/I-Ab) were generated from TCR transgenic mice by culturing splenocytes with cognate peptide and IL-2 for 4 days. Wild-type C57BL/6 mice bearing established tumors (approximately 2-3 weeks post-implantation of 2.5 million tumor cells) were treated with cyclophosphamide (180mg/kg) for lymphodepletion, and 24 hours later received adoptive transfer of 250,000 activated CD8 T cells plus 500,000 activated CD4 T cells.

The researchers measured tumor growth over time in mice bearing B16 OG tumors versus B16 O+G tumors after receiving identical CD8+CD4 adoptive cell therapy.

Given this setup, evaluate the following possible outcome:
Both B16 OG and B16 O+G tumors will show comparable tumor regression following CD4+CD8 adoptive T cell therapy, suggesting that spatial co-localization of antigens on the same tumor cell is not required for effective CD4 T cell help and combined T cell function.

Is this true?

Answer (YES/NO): NO